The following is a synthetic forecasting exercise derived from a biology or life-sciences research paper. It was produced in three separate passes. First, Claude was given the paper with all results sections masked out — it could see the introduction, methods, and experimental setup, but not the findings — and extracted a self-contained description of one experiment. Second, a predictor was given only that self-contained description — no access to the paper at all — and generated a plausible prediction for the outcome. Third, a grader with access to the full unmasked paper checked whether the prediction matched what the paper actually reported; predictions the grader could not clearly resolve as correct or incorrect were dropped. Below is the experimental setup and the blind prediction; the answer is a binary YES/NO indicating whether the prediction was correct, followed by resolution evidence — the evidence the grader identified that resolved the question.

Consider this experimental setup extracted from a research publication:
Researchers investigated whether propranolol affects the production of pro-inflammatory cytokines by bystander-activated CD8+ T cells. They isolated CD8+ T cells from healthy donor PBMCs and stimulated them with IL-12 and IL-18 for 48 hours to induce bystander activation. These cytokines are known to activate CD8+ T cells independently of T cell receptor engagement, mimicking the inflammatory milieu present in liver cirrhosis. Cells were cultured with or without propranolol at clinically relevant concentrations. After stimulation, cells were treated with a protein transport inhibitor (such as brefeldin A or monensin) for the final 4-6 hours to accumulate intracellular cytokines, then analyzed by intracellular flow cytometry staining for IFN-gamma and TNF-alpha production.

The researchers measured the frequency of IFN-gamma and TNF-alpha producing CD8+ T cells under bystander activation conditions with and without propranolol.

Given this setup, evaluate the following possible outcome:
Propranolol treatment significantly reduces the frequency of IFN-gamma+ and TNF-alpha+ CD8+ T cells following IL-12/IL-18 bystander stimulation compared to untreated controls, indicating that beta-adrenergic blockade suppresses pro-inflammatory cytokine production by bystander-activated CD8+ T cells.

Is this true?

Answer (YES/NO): NO